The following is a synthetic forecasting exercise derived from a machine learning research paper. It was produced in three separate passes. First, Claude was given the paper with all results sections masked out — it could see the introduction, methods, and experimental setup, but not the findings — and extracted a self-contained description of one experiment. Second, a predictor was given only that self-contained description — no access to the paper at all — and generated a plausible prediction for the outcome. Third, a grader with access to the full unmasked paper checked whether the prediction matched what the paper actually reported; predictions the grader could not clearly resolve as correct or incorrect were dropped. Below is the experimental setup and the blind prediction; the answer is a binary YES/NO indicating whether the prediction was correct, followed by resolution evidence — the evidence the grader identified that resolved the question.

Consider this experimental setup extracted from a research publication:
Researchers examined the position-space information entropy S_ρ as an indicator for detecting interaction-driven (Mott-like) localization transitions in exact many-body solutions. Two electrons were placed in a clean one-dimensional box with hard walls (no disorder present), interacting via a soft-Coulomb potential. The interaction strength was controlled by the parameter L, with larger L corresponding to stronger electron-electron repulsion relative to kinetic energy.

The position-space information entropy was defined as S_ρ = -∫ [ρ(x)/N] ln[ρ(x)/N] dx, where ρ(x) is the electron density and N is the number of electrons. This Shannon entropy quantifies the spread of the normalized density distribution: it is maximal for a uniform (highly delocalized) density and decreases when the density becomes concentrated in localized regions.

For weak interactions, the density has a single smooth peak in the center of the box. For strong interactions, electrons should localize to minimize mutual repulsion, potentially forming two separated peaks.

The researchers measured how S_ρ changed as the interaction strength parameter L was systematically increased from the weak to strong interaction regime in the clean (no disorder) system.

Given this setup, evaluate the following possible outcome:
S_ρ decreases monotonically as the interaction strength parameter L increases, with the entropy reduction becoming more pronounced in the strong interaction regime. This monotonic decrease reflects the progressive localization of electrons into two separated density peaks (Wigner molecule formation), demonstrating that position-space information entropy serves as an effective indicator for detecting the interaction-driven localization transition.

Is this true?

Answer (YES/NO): NO